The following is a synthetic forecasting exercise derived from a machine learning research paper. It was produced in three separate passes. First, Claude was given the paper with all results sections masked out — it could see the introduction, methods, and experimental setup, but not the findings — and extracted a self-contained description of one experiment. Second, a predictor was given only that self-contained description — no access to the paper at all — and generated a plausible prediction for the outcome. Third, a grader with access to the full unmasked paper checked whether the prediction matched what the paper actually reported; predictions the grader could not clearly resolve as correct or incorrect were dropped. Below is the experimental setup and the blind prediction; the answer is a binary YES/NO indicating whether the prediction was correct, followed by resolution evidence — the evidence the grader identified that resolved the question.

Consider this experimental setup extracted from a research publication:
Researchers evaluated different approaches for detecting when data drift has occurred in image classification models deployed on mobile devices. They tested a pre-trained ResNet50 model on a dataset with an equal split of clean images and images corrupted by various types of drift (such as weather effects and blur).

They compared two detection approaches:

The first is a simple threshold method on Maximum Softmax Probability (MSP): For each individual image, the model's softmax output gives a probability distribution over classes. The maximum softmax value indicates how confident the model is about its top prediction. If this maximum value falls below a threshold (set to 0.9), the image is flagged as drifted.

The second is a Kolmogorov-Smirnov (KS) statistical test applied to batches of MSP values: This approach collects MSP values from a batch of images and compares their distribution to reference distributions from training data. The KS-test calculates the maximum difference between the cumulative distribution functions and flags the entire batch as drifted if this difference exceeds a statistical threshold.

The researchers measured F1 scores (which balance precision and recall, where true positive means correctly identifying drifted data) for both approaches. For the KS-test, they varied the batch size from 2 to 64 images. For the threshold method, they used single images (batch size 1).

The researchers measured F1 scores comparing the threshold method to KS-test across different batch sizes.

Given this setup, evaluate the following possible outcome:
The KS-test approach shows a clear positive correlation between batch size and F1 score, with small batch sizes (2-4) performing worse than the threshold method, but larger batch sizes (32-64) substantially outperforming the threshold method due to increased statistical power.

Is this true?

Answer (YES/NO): NO